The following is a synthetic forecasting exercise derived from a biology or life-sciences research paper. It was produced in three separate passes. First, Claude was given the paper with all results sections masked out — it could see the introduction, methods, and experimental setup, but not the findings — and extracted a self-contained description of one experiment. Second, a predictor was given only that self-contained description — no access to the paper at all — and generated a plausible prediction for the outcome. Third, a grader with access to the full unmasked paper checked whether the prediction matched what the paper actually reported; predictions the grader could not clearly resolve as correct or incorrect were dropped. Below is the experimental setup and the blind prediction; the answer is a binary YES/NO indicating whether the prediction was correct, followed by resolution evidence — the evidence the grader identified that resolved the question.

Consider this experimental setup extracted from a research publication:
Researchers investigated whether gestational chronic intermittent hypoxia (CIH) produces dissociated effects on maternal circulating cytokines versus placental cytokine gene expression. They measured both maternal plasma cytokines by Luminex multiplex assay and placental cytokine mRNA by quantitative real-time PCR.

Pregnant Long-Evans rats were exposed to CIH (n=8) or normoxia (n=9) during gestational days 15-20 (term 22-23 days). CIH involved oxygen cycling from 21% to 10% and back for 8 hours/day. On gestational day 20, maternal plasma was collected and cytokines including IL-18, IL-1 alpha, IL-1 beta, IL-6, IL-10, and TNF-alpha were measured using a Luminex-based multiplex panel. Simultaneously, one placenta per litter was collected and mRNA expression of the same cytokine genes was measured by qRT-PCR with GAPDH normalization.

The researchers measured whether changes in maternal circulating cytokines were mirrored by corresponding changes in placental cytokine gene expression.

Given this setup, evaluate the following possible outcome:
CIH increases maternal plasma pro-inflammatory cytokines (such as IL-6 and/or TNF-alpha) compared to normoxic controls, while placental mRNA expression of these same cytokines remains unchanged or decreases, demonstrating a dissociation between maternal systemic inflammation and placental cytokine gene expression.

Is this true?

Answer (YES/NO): NO